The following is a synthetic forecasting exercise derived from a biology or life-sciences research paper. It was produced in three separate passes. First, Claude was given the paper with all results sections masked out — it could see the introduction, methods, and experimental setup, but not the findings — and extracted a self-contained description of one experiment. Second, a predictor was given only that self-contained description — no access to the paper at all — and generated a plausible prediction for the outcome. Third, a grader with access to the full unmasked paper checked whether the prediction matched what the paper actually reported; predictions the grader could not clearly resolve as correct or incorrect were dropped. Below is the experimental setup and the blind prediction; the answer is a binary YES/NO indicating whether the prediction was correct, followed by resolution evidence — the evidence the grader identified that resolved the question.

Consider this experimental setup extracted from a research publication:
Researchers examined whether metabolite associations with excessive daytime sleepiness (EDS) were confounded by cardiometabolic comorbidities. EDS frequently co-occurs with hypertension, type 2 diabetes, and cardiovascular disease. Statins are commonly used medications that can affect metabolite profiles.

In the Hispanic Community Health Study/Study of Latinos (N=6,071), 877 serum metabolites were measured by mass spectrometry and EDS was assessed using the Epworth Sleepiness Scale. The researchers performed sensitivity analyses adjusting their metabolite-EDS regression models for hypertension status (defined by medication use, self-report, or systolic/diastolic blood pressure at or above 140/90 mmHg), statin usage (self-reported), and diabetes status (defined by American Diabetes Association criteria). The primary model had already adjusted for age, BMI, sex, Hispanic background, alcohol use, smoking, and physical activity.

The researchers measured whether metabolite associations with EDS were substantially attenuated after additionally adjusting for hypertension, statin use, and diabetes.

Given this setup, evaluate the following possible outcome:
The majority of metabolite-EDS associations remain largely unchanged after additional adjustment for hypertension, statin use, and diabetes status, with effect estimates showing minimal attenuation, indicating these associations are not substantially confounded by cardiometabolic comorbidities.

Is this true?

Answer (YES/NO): YES